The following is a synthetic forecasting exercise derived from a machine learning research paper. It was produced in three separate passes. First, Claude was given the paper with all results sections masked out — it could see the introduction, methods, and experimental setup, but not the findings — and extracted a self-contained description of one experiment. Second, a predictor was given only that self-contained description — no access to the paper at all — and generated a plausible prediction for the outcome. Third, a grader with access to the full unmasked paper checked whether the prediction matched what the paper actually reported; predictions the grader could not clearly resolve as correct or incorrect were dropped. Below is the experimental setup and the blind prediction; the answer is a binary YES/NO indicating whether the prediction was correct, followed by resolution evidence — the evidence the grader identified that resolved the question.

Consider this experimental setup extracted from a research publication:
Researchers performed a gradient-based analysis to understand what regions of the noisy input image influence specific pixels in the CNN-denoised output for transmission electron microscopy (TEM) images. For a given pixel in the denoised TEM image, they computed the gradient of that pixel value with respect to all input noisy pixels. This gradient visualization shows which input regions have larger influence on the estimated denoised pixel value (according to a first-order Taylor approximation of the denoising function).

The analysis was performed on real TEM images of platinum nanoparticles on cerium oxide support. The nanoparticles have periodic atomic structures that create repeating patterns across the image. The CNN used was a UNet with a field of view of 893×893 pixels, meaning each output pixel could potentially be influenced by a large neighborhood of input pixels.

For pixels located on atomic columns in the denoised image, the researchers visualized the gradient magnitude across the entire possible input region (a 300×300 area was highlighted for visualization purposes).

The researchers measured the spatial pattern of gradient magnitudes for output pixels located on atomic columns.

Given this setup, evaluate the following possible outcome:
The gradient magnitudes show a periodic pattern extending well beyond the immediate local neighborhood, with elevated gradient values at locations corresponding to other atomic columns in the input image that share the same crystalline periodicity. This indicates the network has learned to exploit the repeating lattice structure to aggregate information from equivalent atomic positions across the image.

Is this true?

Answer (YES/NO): YES